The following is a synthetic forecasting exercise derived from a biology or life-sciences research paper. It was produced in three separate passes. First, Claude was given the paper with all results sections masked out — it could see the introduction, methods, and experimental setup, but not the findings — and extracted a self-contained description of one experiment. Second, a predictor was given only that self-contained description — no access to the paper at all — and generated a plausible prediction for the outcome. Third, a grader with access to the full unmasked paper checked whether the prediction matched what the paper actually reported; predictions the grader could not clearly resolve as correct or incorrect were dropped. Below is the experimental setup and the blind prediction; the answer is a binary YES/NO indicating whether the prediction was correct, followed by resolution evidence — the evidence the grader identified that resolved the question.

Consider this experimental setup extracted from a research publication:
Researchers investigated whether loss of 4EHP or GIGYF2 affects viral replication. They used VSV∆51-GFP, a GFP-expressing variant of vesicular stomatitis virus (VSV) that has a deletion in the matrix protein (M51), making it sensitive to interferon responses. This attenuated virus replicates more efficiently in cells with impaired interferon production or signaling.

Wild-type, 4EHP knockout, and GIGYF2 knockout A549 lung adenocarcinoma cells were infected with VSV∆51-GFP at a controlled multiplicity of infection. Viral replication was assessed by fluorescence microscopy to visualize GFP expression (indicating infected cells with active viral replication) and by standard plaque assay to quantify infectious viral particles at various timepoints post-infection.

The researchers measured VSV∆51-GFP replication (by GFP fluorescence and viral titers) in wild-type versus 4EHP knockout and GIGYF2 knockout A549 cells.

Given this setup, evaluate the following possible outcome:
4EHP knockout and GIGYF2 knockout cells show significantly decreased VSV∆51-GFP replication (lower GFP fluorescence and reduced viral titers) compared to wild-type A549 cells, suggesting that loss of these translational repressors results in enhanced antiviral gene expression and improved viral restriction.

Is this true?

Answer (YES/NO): YES